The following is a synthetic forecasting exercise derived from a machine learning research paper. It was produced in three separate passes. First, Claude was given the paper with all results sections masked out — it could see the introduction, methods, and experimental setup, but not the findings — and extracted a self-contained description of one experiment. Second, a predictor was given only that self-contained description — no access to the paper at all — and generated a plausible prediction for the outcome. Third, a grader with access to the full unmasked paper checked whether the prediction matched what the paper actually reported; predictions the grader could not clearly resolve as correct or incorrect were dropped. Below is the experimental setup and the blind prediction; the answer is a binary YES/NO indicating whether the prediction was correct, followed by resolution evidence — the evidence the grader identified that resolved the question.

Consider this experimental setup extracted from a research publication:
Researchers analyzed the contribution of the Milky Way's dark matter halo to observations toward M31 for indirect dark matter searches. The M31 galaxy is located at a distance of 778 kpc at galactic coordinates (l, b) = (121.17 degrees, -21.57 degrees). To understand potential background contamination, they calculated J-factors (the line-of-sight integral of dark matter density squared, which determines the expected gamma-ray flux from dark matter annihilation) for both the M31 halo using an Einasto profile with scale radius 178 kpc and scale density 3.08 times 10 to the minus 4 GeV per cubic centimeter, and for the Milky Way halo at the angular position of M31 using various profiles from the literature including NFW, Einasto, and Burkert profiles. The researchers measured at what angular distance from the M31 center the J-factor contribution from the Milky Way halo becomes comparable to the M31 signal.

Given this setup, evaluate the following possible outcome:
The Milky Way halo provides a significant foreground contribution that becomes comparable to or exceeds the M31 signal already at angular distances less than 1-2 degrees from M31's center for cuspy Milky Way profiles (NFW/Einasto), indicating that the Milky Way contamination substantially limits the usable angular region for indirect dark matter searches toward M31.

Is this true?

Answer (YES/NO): NO